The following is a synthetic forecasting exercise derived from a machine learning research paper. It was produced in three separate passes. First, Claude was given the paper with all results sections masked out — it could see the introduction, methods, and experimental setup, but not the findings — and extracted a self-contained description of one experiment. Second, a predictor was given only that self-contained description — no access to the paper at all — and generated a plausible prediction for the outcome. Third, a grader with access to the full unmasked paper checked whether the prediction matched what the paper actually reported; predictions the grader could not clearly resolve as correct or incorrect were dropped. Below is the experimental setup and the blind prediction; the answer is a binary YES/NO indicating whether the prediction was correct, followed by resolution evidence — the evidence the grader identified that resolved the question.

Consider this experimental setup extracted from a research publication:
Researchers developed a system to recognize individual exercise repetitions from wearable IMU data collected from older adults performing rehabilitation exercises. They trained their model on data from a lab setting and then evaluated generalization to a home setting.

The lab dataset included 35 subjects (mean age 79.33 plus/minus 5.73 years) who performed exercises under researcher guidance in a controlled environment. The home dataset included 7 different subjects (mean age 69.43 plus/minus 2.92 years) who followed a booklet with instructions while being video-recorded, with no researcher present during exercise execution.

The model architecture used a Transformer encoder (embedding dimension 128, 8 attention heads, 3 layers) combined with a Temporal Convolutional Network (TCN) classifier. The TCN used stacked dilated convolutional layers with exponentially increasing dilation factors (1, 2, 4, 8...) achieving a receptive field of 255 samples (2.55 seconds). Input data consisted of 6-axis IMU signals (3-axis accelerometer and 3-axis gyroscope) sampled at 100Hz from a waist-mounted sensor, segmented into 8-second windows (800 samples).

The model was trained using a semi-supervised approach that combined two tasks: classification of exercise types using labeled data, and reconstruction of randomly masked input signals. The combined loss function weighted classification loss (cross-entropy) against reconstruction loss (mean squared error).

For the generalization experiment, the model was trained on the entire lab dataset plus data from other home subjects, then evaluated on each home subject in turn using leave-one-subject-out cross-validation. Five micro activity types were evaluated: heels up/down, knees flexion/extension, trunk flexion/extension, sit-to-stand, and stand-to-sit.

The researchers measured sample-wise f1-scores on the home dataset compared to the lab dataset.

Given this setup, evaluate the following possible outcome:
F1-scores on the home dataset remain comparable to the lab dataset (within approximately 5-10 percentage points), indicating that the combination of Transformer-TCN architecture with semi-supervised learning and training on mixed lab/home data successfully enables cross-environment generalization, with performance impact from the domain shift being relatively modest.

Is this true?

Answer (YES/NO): NO